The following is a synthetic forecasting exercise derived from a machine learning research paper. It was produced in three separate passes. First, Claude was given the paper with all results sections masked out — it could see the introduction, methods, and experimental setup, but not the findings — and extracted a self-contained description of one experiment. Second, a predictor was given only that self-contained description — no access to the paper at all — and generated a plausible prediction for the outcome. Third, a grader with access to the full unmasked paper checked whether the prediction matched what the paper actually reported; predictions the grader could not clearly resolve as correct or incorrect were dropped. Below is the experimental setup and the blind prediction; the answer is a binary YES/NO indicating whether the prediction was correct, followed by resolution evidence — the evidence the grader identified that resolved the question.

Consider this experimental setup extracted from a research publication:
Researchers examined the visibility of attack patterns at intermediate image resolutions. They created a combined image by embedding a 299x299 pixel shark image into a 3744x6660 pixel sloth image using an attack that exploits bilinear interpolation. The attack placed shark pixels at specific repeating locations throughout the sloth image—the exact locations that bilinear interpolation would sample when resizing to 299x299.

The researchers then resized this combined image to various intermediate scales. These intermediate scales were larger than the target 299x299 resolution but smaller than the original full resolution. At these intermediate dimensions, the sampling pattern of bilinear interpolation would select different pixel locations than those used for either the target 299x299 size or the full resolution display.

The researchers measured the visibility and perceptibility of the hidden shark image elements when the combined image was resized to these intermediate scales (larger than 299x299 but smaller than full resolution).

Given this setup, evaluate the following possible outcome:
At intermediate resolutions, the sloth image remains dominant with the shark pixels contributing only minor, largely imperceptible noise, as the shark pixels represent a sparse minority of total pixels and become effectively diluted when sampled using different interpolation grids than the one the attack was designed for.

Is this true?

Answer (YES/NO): YES